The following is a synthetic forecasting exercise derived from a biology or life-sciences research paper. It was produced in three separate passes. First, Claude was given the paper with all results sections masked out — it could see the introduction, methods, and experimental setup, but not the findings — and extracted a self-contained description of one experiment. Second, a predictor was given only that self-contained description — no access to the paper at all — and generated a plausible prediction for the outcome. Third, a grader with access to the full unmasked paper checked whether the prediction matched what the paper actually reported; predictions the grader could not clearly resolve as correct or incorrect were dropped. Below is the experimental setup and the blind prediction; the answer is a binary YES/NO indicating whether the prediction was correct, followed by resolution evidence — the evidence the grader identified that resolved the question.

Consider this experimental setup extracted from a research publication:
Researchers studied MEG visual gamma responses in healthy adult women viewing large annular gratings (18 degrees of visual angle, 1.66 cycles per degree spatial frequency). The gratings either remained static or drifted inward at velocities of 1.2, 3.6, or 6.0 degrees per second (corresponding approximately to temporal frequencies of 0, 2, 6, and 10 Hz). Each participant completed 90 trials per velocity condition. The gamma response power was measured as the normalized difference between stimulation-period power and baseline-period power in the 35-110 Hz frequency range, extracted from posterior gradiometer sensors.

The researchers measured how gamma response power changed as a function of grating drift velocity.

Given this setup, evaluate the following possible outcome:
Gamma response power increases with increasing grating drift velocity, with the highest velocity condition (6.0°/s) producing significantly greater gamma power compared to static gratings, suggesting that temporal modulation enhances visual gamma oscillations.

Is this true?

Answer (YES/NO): NO